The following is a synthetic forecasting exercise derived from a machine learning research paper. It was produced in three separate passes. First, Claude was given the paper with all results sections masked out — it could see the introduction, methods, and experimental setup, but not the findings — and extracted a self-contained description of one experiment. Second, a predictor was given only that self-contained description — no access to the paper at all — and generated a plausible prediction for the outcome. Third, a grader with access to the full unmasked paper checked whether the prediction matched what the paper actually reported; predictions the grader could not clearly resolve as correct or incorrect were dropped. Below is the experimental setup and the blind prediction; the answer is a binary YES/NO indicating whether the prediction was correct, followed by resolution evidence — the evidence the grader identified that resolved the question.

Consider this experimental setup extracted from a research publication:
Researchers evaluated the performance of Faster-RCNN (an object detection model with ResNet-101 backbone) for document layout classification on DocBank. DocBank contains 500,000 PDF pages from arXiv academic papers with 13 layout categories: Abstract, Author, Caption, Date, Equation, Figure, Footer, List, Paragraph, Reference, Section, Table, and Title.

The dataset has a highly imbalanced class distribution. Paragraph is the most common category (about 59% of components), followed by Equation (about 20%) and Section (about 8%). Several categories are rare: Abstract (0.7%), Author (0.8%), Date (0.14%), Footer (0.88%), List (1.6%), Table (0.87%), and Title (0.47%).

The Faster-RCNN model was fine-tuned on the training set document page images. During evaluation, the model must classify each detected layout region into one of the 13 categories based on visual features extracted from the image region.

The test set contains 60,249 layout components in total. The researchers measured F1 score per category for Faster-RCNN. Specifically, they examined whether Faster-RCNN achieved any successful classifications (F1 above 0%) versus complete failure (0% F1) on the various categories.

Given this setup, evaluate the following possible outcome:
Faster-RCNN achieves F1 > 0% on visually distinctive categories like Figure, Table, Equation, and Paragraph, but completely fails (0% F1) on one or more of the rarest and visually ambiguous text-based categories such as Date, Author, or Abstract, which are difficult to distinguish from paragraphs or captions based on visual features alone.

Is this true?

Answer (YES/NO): NO